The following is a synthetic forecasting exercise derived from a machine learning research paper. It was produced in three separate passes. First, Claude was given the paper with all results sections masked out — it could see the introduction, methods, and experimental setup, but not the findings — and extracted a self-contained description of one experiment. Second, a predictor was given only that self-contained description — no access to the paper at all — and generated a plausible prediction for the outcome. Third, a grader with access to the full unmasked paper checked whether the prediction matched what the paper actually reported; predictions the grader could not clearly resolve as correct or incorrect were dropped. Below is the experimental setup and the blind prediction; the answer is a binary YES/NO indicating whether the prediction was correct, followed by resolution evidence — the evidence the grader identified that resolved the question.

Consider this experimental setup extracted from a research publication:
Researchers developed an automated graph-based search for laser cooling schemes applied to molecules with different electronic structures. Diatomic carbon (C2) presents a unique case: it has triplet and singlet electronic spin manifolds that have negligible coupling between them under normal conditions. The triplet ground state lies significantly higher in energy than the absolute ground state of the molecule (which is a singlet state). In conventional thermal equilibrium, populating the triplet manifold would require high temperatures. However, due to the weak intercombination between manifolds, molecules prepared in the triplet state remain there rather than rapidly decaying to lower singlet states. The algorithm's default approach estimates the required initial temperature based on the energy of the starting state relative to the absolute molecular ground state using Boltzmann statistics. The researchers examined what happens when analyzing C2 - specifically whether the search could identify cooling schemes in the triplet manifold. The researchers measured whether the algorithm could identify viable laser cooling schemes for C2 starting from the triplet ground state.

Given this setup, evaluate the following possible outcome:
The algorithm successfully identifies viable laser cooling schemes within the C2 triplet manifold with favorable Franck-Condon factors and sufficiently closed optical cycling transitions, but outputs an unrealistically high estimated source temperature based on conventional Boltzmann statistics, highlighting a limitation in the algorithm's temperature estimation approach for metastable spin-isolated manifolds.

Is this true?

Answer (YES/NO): NO